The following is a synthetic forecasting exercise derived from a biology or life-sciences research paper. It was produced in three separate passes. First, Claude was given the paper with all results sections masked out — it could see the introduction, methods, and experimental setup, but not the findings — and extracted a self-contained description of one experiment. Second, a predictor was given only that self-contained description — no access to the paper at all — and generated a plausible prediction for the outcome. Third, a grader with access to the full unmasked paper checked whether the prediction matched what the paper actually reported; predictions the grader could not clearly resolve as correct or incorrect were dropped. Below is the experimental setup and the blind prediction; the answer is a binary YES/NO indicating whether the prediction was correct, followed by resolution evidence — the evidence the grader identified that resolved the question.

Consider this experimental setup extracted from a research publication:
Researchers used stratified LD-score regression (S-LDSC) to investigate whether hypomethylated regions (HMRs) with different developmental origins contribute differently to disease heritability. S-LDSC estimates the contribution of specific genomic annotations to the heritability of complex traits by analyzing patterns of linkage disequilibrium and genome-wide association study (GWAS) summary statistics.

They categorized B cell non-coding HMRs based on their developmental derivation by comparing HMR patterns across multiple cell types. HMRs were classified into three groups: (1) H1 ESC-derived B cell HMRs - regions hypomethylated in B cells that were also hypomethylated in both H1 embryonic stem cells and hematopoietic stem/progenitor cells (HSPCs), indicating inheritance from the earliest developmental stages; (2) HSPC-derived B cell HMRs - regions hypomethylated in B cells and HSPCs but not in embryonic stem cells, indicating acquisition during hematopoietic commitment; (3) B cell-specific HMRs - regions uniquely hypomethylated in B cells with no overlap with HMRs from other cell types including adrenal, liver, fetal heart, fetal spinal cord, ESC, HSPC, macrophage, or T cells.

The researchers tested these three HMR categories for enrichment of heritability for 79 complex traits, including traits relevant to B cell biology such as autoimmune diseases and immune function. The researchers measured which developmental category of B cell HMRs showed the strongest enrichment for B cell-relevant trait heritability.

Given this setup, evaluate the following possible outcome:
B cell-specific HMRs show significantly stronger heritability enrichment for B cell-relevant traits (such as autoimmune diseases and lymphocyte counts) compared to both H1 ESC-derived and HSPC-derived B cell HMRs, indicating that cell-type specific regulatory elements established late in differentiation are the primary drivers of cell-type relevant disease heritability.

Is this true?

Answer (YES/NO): YES